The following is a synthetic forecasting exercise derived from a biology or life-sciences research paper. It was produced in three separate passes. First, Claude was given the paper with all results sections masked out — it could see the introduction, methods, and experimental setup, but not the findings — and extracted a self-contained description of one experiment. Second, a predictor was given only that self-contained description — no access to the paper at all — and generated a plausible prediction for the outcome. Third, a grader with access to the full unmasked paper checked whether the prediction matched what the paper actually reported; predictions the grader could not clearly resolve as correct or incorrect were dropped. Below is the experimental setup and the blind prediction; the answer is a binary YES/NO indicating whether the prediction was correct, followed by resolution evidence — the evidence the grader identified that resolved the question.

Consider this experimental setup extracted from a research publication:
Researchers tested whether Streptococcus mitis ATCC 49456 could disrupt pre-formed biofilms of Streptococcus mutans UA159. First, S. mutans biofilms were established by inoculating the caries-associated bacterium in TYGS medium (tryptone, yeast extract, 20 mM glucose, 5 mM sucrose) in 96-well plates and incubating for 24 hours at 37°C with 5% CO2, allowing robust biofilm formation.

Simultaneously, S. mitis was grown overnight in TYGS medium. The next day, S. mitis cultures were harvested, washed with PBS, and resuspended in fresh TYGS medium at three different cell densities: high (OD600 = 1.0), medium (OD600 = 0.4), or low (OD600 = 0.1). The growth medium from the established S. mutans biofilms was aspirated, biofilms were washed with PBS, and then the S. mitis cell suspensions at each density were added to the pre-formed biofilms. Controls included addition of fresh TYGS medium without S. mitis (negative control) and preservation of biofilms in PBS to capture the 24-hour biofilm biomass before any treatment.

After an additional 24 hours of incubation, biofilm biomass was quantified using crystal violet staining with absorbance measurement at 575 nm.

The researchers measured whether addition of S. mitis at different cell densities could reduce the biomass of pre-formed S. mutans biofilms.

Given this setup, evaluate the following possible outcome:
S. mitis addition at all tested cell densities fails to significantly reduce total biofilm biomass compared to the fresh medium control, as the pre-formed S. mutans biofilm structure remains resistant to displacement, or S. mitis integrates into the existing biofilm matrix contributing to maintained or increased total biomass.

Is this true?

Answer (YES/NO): YES